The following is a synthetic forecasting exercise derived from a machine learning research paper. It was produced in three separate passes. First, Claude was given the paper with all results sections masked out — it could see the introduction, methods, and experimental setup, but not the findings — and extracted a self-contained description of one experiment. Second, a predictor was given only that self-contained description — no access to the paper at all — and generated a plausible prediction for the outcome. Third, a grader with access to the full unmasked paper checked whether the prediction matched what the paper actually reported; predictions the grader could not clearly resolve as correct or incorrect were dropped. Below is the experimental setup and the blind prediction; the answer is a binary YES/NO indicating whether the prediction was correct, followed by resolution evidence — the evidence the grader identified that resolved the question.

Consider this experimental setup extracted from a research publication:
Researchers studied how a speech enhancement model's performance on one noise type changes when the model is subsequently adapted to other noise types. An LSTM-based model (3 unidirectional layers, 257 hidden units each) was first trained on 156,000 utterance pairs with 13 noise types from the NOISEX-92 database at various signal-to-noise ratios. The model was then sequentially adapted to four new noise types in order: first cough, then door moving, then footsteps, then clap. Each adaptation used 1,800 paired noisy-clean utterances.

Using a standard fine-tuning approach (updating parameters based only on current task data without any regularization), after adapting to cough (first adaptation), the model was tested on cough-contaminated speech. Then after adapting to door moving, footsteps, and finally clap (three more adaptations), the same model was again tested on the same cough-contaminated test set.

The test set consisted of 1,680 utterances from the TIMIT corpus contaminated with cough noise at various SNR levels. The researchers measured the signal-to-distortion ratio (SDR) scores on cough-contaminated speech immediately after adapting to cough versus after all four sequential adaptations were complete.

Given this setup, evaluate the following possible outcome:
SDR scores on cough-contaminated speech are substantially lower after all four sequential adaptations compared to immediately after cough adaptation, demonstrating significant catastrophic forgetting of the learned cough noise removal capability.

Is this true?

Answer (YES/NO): YES